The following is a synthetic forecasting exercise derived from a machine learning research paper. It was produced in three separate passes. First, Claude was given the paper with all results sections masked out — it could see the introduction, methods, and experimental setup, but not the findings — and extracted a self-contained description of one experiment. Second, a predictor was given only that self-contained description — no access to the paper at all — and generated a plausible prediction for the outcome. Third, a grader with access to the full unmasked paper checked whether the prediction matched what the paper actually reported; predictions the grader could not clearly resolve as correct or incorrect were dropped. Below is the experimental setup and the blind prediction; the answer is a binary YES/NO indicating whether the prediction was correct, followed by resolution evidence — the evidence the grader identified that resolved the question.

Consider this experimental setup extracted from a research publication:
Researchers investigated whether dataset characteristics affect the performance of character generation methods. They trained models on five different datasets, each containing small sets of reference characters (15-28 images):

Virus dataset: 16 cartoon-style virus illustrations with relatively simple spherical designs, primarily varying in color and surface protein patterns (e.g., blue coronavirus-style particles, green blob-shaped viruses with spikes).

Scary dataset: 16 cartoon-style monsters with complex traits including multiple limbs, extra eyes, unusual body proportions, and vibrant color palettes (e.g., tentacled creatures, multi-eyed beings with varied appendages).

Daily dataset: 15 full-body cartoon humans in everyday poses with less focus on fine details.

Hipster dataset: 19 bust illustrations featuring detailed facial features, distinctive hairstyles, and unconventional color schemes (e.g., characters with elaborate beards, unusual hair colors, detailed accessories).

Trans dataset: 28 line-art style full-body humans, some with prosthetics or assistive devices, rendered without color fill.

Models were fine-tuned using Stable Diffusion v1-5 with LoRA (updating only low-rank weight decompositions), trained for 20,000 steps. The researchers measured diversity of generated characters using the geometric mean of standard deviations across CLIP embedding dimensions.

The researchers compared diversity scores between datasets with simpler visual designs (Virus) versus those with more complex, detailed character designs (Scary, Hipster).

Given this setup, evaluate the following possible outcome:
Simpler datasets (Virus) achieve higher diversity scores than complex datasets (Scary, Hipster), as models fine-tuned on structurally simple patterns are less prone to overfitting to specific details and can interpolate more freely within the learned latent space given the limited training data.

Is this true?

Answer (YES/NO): NO